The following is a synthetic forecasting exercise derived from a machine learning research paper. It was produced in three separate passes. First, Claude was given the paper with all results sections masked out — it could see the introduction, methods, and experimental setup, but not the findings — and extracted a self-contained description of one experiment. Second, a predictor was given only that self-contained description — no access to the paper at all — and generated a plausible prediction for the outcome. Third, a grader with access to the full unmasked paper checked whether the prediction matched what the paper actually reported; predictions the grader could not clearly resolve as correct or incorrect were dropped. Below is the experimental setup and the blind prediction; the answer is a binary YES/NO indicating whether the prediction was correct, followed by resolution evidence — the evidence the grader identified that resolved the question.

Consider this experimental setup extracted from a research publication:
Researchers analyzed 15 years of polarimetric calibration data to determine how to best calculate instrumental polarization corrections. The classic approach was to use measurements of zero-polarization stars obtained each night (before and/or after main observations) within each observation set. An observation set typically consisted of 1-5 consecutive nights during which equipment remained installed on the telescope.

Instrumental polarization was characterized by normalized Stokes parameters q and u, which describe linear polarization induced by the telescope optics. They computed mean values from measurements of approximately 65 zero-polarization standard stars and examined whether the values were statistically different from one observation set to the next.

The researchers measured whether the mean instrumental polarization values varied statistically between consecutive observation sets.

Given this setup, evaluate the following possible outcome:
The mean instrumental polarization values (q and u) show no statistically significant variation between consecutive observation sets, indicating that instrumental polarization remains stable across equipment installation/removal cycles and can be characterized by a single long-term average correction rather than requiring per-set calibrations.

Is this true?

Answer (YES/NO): YES